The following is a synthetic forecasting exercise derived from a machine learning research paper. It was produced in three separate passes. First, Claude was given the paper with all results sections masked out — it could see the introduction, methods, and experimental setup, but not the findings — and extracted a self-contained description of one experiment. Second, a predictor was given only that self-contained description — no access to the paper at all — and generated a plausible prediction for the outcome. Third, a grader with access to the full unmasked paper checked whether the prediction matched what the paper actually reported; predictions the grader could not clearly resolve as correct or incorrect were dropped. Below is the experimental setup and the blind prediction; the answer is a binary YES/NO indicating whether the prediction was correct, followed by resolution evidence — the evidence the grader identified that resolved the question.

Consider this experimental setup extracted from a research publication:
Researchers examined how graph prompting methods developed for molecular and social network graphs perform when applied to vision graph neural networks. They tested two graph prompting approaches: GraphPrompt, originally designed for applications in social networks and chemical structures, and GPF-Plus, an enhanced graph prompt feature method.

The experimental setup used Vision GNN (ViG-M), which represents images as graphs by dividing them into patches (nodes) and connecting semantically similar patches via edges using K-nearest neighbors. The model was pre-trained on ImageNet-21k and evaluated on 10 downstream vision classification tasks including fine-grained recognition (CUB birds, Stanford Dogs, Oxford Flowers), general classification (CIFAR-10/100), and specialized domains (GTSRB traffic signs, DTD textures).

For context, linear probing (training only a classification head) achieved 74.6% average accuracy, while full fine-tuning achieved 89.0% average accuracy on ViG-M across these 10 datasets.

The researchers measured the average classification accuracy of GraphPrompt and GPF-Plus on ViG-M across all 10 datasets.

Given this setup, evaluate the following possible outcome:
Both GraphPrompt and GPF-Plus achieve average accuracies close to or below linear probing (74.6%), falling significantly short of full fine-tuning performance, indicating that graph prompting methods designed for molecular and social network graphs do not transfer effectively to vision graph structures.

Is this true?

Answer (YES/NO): NO